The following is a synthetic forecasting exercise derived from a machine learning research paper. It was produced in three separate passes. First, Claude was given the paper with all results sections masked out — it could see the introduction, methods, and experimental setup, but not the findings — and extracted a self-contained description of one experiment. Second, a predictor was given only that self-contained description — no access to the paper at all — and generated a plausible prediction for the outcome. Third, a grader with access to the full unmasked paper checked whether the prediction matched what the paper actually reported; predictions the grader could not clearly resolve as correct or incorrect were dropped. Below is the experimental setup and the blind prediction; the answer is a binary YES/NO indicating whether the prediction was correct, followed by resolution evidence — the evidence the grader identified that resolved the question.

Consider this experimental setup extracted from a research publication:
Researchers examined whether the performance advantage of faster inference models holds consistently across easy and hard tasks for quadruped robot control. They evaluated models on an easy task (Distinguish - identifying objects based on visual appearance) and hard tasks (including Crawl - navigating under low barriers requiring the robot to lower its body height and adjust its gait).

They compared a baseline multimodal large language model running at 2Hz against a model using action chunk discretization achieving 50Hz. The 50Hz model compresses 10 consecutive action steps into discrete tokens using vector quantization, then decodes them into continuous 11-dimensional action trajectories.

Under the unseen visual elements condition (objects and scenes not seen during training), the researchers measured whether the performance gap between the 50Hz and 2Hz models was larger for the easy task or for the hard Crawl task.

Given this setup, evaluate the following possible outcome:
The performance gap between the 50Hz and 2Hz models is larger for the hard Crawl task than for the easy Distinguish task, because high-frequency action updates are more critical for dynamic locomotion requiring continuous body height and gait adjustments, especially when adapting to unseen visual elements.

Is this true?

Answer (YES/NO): YES